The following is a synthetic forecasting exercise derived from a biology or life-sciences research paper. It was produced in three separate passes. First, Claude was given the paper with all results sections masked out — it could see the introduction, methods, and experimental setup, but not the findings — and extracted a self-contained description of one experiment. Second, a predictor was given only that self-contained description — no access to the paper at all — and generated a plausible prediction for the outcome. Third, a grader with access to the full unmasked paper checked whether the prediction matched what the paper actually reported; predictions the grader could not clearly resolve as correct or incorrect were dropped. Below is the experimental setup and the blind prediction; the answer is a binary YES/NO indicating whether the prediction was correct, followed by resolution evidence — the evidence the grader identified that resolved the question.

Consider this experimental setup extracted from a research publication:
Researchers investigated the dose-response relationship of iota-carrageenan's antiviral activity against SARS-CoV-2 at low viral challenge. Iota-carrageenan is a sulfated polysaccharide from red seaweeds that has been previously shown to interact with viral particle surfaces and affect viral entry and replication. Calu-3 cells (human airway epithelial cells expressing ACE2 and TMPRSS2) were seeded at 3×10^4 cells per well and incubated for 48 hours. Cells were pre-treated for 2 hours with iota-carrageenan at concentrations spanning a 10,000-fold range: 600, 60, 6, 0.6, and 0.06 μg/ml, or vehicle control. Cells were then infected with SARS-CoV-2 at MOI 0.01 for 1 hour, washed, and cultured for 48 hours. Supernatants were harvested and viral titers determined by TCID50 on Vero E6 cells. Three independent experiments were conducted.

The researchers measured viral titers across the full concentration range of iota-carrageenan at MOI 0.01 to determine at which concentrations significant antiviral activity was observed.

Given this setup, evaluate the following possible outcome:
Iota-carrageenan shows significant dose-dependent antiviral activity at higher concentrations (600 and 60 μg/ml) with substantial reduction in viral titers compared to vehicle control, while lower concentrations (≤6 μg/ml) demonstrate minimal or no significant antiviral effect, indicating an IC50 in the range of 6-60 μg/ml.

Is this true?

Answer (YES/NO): NO